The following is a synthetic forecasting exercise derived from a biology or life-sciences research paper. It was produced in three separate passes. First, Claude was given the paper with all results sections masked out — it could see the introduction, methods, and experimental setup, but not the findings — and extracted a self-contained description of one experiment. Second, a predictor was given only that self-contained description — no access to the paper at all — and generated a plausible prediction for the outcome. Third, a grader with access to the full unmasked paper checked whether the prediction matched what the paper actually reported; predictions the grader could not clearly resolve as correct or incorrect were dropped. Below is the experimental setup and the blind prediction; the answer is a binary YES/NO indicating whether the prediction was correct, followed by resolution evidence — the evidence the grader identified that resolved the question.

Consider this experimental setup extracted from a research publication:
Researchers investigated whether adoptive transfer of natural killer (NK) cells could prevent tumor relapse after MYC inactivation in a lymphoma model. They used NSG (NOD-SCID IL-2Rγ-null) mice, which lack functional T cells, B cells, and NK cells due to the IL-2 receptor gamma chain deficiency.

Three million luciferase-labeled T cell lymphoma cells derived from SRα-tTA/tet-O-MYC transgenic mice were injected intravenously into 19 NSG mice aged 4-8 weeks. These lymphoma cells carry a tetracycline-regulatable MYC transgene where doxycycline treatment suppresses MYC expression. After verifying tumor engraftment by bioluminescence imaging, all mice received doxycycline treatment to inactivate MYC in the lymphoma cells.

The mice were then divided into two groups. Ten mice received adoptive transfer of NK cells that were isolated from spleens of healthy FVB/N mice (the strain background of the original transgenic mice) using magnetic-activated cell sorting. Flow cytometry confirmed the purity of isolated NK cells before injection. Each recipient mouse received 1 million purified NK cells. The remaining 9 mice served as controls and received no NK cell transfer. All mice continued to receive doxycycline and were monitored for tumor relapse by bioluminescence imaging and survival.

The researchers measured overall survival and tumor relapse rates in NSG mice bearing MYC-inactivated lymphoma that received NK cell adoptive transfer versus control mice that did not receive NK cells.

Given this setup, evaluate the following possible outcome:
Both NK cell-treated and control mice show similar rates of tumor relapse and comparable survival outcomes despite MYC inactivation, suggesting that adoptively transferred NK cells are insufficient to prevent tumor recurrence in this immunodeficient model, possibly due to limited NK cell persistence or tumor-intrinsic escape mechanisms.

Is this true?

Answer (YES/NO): NO